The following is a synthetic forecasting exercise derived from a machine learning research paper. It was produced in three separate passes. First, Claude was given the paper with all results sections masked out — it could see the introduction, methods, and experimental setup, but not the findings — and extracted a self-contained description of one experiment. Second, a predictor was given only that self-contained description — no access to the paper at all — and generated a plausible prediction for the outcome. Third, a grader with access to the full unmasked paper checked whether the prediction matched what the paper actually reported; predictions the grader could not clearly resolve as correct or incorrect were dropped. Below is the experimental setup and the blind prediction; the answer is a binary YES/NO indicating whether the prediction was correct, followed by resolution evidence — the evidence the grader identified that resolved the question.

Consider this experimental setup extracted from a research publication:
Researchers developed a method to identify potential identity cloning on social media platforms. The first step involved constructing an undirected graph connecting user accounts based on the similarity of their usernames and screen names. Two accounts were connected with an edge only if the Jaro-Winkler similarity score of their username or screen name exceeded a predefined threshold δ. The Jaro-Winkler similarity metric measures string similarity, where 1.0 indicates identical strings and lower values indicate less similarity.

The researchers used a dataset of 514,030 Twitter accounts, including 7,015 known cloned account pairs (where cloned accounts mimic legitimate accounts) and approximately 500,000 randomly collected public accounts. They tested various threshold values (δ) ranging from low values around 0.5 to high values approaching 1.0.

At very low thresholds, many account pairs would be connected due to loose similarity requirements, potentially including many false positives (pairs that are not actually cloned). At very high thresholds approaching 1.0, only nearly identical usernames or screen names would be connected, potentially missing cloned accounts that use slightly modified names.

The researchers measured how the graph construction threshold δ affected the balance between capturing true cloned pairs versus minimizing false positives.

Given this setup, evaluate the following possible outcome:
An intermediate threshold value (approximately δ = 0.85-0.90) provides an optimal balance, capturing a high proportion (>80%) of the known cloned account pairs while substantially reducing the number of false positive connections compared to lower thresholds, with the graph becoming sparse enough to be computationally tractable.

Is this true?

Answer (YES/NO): NO